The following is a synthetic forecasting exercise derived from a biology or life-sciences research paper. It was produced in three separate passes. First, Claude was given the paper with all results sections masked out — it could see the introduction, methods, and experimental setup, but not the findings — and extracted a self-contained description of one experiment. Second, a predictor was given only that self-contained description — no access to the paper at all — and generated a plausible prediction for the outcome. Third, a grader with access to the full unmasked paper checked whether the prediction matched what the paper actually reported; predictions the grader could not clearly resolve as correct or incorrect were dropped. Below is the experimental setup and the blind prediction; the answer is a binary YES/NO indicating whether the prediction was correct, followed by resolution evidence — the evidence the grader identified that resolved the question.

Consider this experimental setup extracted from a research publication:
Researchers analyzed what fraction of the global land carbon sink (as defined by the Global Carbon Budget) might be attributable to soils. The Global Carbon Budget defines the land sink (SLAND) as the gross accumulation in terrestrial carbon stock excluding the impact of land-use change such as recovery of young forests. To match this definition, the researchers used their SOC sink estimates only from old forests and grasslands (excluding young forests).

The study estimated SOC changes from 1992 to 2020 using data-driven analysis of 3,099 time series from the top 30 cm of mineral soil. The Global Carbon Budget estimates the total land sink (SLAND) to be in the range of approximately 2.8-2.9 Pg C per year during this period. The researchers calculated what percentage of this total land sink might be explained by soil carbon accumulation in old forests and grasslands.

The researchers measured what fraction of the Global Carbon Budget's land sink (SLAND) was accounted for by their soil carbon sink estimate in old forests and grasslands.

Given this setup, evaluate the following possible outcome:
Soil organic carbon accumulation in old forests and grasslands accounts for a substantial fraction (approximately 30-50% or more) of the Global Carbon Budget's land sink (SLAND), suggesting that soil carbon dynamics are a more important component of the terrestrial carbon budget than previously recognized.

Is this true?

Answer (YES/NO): YES